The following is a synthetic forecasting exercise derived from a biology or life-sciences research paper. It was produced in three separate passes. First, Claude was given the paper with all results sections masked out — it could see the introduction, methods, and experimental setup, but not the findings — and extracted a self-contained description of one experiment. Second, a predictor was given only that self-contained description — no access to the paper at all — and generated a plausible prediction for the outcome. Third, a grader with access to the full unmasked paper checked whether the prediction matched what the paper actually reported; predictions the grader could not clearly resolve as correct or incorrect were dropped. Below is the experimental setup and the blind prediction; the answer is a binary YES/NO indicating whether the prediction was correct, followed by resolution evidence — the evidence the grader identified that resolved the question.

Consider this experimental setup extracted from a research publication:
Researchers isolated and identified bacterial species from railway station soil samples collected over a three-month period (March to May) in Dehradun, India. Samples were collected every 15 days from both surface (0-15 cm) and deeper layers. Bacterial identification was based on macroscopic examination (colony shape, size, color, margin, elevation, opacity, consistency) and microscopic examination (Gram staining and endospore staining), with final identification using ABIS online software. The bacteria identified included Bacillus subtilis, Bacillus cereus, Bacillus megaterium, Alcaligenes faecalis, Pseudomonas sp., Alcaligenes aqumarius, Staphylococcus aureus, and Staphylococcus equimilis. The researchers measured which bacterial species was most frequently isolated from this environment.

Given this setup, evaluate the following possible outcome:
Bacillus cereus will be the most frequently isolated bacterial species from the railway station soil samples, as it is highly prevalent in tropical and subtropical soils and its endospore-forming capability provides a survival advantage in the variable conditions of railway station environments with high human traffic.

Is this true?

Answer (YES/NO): NO